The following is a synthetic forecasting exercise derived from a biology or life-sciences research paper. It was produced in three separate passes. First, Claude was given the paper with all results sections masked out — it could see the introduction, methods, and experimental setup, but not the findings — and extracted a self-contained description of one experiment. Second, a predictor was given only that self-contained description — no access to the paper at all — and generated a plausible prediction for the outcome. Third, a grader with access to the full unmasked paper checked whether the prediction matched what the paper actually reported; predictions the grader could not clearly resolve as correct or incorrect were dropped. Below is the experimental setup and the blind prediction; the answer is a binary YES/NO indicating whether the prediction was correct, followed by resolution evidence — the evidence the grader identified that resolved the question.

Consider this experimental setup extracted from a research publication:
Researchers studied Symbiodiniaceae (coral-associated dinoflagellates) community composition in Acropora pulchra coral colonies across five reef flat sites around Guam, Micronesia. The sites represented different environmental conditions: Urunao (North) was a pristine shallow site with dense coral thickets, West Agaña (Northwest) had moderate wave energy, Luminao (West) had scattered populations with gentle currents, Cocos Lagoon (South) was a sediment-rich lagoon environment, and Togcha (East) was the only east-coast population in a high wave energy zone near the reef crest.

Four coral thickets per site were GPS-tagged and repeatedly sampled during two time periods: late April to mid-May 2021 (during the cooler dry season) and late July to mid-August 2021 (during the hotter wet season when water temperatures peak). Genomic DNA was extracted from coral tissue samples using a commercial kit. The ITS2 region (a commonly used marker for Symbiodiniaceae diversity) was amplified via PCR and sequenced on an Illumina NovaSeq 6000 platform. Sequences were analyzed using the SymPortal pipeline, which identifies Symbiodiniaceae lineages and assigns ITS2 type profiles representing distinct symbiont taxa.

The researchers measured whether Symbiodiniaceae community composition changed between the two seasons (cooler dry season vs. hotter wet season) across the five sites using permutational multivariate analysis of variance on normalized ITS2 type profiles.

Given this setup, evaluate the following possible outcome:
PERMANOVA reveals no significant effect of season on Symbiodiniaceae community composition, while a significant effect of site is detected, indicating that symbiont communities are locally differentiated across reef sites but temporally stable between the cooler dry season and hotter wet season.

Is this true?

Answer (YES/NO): YES